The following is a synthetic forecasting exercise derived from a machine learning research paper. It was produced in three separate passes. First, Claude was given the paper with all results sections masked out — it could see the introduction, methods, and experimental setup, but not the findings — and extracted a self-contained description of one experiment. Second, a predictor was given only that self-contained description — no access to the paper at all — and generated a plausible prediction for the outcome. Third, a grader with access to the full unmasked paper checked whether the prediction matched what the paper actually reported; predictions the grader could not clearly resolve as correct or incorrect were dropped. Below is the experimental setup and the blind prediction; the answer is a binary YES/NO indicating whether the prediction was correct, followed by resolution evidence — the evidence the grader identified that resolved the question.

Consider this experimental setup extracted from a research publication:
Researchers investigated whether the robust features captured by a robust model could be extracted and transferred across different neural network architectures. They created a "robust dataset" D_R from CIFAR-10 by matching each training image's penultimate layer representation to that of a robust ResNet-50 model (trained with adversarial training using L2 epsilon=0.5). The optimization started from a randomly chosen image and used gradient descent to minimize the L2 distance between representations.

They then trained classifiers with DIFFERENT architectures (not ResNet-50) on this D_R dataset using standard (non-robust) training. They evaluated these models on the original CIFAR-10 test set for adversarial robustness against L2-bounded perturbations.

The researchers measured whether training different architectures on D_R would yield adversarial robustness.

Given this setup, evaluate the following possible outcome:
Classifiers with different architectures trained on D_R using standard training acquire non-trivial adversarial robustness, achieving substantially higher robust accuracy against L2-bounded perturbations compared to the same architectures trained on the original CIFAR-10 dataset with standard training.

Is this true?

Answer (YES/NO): YES